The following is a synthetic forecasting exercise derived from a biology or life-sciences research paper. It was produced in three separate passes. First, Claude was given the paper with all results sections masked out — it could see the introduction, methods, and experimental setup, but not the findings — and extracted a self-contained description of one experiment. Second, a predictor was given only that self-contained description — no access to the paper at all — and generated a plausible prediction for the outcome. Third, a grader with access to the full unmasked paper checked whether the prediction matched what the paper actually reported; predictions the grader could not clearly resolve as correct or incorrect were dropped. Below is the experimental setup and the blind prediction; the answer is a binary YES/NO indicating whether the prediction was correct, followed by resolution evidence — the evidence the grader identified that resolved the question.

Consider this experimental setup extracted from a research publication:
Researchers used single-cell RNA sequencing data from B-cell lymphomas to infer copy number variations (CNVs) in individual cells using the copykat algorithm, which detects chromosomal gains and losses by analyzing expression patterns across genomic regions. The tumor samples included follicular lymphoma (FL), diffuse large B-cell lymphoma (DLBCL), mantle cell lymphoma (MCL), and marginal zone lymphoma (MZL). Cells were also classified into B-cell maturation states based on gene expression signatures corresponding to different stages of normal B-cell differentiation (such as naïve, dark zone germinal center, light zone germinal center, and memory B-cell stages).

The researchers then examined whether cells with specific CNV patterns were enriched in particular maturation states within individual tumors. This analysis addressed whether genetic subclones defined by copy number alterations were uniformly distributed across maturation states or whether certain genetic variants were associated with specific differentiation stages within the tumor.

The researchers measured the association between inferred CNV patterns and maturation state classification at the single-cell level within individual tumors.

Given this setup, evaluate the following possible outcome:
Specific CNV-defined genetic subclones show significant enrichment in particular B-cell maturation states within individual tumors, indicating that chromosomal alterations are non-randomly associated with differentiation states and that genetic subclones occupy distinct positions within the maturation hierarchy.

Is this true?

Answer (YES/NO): YES